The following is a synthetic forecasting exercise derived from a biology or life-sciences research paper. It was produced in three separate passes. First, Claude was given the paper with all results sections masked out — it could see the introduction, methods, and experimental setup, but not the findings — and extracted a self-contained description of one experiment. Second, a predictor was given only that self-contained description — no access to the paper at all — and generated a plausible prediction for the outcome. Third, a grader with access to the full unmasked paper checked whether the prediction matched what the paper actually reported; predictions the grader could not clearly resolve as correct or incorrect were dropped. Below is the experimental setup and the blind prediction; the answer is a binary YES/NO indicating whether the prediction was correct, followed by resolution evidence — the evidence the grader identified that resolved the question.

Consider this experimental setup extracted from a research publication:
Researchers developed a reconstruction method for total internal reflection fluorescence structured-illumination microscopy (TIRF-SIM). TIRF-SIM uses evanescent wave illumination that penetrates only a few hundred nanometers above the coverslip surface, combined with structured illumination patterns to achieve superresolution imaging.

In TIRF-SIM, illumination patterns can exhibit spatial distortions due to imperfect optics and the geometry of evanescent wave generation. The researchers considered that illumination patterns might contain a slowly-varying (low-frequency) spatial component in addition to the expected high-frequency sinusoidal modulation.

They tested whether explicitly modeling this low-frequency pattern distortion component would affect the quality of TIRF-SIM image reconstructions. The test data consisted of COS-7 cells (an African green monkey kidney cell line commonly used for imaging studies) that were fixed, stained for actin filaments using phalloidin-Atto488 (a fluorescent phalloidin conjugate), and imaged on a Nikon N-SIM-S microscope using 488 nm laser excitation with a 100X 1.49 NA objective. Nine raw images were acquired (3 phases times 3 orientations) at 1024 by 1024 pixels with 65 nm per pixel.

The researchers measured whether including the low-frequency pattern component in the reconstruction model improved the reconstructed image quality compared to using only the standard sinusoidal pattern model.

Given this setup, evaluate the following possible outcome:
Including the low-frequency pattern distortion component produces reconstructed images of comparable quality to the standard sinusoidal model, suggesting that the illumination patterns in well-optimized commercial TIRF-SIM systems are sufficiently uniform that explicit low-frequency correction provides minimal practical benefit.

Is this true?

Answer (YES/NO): NO